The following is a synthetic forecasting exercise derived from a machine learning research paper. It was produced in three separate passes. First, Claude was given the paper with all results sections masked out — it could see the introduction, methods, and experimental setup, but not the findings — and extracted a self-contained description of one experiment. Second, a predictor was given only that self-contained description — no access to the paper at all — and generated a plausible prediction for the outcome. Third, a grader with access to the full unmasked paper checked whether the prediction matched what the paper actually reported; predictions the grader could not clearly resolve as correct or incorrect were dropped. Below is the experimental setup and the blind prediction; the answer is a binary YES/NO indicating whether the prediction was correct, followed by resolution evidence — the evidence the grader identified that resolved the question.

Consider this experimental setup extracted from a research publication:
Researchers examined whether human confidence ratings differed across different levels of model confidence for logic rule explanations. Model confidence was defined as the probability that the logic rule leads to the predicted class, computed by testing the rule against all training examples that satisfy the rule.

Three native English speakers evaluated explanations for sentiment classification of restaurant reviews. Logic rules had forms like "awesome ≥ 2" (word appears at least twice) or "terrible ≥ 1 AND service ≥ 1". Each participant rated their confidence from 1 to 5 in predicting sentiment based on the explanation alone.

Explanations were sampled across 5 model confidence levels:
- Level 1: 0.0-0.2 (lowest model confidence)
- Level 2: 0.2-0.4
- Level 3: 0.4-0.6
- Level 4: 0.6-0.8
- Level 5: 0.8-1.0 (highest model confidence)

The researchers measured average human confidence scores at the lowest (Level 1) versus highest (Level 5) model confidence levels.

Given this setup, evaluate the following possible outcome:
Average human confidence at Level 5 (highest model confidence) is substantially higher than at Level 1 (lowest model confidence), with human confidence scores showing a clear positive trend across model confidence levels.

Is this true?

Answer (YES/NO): YES